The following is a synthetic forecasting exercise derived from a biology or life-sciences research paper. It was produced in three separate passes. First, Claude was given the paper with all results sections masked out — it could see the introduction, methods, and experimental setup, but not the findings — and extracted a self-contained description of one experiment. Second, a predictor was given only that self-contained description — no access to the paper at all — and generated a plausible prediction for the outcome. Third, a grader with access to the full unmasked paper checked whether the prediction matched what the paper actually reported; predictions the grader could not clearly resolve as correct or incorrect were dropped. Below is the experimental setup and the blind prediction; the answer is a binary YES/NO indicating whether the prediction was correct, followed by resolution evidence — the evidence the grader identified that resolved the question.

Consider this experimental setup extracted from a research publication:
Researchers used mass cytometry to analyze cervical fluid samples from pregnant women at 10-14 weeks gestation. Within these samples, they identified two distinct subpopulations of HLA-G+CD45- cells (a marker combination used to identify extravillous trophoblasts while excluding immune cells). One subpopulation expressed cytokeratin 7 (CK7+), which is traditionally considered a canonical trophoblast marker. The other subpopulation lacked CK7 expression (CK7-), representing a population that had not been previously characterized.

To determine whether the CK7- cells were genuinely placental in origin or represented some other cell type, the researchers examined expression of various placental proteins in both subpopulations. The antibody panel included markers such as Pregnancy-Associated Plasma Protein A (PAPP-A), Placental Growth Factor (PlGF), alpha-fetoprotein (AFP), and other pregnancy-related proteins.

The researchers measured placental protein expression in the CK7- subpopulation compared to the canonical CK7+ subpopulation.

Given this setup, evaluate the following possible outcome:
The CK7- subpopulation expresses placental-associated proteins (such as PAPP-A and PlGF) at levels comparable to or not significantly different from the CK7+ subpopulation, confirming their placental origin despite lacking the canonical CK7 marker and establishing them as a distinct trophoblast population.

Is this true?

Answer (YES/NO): NO